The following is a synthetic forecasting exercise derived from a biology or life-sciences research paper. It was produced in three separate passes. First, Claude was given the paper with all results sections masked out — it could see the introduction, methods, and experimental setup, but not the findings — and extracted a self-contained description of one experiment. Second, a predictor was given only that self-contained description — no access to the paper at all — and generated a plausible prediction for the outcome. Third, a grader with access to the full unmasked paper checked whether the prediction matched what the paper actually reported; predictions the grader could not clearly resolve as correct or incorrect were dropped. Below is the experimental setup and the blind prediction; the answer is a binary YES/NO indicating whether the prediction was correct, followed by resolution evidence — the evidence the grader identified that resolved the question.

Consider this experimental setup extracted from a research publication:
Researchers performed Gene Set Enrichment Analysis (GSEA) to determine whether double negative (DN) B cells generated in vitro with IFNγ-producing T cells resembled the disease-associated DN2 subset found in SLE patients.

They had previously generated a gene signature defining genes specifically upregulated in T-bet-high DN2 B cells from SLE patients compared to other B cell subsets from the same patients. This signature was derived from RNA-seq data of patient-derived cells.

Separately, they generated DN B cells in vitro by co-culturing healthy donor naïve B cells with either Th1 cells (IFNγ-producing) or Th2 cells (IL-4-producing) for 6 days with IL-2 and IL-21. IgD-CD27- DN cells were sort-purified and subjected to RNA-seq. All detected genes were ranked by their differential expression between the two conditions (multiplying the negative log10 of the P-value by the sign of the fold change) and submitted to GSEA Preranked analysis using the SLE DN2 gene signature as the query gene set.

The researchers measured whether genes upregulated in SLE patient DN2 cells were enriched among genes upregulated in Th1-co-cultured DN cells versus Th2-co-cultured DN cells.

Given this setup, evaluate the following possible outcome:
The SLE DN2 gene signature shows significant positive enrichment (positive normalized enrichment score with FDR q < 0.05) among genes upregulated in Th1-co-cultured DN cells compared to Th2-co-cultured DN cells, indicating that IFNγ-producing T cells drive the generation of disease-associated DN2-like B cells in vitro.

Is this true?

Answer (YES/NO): YES